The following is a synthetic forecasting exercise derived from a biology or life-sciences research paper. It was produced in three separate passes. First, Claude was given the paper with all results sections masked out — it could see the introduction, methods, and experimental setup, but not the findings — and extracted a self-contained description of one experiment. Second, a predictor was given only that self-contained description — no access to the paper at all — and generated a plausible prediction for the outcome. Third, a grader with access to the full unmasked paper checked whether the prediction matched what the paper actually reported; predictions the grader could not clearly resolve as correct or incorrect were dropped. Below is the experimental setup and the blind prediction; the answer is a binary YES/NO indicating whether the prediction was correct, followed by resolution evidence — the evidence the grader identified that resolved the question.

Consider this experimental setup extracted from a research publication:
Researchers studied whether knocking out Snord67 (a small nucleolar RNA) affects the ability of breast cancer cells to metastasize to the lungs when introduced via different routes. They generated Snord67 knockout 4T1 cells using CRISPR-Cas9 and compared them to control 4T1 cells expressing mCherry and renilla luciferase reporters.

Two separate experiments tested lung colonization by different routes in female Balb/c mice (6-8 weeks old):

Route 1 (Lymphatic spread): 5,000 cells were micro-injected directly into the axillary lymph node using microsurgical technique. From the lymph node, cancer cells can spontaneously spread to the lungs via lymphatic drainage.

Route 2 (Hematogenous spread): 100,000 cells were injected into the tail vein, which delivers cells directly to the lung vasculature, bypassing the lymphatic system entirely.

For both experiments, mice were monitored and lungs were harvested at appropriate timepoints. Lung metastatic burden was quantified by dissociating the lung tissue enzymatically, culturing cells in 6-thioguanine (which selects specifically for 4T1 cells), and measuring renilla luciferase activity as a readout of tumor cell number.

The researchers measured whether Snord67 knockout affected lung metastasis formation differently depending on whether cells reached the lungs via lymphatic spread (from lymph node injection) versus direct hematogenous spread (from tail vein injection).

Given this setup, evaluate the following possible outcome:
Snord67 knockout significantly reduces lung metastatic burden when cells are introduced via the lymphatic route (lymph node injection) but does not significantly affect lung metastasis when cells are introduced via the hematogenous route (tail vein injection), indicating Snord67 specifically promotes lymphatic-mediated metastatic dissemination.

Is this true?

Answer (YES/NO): NO